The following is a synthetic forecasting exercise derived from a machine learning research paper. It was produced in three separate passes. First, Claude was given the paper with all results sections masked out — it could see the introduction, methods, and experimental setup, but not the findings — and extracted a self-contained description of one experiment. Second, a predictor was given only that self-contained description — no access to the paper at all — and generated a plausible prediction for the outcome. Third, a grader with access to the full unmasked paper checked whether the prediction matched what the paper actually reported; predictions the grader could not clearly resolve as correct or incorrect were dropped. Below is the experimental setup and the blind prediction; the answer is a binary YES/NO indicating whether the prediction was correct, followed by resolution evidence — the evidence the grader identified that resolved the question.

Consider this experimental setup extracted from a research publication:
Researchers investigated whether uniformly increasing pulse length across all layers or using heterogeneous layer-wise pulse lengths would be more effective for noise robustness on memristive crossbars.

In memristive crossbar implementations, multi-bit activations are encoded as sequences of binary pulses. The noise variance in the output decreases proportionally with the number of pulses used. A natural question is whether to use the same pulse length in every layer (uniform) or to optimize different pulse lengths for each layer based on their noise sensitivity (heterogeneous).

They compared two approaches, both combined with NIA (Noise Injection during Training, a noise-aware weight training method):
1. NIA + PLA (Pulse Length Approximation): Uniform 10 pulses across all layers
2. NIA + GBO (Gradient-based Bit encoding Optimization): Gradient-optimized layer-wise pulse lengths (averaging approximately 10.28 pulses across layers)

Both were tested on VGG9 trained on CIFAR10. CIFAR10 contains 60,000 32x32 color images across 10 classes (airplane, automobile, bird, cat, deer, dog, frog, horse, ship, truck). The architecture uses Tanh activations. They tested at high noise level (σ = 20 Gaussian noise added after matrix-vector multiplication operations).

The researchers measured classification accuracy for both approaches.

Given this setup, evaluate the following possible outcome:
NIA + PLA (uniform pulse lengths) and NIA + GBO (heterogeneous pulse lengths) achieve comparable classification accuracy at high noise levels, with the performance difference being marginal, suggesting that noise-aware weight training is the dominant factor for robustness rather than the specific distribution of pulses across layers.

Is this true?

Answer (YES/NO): YES